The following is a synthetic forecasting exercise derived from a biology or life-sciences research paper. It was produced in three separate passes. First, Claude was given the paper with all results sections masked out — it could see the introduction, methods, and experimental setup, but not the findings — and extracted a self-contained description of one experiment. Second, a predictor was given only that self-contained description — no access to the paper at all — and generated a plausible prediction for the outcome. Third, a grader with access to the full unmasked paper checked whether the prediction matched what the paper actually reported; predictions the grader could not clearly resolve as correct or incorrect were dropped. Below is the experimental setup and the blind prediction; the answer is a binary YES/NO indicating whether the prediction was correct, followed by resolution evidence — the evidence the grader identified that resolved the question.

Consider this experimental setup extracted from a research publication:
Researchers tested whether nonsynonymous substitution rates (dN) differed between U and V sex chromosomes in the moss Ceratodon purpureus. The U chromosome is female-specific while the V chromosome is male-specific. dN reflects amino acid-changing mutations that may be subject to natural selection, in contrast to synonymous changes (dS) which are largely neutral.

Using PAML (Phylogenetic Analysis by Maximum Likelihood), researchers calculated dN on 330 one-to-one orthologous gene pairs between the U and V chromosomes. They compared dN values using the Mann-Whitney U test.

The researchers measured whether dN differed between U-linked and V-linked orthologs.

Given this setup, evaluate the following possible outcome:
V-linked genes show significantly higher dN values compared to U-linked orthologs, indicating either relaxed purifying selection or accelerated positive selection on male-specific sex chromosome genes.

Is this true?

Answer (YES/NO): YES